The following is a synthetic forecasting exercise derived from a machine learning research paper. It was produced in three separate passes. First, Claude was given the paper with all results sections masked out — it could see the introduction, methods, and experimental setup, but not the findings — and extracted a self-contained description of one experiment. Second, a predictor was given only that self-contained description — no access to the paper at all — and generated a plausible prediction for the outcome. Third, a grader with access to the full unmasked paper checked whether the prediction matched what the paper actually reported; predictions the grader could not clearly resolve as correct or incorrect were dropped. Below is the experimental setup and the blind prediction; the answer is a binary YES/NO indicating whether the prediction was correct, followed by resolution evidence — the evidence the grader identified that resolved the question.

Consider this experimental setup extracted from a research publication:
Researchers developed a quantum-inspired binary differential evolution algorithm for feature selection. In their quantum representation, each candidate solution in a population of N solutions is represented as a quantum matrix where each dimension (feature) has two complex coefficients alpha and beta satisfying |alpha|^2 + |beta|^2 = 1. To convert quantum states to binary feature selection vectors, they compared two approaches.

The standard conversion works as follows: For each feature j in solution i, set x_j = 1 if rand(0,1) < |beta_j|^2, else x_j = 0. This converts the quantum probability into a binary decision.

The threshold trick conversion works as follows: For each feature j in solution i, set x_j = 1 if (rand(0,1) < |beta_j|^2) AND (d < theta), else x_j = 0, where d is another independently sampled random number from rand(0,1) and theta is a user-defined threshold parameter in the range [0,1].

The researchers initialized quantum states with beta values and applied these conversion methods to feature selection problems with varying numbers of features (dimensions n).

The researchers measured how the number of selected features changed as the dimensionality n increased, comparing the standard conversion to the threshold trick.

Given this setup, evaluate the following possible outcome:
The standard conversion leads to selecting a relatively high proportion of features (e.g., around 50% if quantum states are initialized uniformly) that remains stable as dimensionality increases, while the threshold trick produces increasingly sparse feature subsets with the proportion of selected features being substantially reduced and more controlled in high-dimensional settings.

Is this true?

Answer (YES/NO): NO